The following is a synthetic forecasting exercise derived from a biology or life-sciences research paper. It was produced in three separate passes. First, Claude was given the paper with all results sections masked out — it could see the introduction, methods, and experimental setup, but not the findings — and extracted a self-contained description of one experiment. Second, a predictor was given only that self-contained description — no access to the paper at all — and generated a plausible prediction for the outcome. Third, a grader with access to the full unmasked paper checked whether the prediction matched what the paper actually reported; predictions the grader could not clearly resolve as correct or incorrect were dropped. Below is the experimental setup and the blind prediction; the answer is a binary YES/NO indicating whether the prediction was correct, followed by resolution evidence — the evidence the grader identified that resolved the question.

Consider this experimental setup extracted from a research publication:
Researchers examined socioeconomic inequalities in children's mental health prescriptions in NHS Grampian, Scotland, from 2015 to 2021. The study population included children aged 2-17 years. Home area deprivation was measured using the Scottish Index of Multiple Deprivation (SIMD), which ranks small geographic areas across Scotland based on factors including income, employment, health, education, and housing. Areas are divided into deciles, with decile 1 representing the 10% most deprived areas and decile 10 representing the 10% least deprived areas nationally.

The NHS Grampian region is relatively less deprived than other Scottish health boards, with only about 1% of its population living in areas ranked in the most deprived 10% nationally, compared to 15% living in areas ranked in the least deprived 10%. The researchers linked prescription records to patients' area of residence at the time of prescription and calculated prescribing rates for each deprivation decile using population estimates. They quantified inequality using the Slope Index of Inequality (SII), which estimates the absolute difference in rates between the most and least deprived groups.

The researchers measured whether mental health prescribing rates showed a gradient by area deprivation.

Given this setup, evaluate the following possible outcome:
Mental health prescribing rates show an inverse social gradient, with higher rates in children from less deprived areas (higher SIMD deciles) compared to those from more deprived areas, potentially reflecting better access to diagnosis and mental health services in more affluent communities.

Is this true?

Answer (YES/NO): NO